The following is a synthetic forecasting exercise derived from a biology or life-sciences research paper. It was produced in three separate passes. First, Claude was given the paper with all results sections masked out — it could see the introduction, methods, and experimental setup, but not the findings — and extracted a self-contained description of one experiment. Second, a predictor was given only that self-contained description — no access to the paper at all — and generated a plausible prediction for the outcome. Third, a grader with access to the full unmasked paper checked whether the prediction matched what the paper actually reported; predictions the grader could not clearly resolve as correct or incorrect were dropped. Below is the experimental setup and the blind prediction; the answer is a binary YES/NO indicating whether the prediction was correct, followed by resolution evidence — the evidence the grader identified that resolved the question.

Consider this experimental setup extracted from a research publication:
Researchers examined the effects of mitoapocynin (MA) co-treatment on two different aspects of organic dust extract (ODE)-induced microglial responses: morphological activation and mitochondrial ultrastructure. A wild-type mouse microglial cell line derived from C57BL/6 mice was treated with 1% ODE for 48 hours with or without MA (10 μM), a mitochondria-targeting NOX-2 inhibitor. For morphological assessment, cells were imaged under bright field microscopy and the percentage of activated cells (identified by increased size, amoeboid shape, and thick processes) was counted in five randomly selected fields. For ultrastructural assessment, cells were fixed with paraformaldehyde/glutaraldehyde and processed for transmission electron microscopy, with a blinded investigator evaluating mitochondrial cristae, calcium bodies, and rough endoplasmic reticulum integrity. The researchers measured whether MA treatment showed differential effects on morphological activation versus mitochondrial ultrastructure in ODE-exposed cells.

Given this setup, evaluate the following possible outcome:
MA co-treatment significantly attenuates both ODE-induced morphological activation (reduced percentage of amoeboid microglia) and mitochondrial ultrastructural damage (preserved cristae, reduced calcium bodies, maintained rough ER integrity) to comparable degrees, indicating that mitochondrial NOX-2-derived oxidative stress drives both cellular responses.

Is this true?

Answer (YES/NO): NO